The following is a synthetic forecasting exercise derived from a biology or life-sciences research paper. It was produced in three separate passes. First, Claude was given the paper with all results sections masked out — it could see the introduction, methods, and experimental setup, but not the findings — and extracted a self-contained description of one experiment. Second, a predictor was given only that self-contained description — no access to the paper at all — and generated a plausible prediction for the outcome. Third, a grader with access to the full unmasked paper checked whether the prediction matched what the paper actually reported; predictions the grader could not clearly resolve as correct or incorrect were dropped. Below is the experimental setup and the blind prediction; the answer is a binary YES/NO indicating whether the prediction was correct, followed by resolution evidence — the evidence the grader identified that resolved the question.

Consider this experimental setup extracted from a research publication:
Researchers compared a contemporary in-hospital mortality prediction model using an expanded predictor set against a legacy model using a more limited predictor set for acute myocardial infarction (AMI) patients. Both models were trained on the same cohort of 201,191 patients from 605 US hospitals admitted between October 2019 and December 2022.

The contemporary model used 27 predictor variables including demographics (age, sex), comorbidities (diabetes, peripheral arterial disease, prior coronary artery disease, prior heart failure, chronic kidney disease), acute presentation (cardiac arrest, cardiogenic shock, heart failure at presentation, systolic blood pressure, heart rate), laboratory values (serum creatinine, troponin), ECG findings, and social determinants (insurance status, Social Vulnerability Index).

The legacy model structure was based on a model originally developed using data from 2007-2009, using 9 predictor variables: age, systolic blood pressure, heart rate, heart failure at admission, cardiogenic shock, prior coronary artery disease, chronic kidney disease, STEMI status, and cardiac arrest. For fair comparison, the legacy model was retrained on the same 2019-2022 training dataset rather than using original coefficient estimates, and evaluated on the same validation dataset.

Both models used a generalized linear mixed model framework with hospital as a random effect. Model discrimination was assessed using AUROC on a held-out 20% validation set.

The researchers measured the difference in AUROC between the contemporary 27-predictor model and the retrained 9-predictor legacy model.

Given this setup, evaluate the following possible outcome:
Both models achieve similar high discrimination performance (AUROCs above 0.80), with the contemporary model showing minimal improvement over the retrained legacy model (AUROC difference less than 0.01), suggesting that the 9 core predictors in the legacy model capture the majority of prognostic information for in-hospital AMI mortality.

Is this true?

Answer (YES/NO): YES